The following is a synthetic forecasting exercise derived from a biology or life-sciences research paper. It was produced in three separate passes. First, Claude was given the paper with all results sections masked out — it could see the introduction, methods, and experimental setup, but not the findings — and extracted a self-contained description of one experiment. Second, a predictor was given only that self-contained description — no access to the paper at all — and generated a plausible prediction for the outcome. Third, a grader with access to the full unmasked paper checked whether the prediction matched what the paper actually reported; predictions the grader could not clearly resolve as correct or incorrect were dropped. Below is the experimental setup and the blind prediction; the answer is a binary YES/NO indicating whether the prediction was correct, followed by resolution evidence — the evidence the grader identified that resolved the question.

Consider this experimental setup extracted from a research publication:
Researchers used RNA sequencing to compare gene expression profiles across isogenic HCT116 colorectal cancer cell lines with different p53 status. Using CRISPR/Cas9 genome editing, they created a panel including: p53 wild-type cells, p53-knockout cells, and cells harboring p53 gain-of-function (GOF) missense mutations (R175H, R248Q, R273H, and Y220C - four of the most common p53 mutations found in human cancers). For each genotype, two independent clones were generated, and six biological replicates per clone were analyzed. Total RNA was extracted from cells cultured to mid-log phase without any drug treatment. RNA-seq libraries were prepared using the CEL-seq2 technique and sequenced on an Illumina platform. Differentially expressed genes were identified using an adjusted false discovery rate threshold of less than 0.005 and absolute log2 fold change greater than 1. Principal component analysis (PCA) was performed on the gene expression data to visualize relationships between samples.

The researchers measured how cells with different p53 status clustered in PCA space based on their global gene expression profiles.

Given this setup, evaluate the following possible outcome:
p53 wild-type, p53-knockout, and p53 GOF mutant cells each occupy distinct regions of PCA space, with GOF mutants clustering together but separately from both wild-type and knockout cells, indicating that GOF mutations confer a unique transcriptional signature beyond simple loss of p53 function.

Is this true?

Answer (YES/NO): YES